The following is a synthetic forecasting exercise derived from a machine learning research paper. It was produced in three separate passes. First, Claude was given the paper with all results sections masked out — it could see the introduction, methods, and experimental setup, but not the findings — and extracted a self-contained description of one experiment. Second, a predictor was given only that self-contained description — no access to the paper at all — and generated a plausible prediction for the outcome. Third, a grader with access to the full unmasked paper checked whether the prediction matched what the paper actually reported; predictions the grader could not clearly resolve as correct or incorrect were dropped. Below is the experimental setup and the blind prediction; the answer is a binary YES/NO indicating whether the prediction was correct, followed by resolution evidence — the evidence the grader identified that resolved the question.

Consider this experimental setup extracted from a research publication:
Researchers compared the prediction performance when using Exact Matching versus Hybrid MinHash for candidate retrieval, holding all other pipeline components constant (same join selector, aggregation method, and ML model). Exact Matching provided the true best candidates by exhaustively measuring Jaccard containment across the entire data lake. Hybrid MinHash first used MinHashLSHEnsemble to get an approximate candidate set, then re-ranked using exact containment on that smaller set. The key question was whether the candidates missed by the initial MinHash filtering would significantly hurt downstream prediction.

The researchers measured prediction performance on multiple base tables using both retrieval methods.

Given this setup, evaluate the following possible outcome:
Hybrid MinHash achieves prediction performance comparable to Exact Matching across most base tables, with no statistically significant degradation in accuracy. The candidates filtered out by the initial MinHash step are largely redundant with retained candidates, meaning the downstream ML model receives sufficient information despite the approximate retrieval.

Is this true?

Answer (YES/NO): NO